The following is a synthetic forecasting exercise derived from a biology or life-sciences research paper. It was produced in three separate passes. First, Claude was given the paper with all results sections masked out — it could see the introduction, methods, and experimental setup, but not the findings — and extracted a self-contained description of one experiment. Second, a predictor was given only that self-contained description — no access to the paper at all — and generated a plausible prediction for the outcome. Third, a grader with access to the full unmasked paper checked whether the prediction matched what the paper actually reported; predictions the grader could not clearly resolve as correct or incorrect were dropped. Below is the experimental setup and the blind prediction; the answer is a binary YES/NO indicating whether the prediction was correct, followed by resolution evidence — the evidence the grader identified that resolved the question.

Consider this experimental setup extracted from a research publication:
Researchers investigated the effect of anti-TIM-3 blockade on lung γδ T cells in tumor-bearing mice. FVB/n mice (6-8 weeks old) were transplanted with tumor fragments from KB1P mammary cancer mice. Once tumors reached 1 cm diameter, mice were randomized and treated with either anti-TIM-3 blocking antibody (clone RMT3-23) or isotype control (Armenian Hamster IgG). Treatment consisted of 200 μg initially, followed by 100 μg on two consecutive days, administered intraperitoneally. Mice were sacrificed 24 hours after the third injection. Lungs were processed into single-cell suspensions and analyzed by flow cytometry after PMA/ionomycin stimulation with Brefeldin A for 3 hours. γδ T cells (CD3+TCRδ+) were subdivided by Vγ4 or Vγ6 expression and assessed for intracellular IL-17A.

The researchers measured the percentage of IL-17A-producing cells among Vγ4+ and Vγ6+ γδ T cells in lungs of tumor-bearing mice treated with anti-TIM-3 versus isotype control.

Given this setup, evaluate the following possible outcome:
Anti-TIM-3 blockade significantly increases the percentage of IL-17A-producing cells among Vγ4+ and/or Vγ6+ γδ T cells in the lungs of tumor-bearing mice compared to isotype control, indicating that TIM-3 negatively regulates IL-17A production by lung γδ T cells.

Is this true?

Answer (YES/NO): YES